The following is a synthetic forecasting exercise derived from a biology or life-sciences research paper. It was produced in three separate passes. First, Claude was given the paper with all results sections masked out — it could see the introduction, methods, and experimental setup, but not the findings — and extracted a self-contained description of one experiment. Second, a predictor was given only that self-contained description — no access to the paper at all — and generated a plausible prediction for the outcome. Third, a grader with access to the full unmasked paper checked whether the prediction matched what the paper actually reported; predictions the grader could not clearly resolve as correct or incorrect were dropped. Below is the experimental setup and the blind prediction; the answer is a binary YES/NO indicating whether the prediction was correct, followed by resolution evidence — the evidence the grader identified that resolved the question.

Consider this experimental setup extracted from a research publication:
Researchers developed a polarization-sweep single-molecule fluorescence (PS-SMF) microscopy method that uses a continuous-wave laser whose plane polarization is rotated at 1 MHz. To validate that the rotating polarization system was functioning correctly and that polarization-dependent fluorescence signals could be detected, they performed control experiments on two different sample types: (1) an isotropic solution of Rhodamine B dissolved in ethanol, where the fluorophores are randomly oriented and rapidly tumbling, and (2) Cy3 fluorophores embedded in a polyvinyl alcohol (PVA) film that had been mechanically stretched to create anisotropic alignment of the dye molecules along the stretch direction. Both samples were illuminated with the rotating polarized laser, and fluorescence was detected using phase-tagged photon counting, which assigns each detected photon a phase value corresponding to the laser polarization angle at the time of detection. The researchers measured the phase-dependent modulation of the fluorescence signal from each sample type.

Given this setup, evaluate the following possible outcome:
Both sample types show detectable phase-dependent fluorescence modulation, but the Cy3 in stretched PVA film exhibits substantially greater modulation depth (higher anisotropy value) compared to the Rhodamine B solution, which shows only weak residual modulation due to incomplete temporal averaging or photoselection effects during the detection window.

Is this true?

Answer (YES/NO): NO